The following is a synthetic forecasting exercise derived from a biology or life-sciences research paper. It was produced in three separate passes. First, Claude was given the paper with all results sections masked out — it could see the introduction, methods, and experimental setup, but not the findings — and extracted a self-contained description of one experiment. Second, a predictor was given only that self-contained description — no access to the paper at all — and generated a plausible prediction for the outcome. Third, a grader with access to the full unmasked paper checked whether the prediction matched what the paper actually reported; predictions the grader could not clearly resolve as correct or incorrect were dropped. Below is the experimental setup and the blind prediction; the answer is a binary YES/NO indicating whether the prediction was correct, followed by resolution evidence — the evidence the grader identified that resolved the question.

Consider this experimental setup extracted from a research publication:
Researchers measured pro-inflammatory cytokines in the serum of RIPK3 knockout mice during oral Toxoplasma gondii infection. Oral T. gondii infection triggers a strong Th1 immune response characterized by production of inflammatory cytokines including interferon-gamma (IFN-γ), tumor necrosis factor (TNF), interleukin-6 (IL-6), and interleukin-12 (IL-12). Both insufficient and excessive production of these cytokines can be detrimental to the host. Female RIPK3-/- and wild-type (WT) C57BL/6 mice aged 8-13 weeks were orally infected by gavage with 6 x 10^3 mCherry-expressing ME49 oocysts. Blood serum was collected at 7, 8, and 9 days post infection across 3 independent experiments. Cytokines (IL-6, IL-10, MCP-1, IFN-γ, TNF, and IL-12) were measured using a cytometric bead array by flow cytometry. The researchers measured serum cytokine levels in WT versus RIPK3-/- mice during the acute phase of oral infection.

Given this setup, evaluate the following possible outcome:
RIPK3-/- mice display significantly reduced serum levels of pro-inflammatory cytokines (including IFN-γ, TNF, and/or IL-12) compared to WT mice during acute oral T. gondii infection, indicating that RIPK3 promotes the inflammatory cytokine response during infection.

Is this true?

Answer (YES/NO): NO